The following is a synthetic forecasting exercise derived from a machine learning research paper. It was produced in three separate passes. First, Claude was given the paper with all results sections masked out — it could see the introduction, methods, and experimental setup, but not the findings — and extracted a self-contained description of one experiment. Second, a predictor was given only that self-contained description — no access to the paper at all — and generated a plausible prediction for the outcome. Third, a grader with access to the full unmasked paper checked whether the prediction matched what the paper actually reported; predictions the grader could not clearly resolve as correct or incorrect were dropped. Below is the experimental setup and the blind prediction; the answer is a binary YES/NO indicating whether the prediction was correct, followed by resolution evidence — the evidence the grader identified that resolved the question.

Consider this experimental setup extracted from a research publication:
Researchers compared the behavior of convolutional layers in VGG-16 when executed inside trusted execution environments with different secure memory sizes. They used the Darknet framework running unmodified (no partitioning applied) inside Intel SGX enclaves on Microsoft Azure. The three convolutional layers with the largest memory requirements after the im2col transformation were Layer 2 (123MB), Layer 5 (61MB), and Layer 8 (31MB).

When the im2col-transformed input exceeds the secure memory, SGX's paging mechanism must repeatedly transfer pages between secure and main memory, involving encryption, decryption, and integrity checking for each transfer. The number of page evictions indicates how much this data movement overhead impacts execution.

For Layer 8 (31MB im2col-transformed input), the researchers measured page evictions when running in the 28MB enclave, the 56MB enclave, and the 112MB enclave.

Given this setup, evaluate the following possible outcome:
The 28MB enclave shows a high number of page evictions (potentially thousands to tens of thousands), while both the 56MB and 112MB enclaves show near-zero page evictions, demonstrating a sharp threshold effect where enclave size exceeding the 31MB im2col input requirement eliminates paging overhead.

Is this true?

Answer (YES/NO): NO